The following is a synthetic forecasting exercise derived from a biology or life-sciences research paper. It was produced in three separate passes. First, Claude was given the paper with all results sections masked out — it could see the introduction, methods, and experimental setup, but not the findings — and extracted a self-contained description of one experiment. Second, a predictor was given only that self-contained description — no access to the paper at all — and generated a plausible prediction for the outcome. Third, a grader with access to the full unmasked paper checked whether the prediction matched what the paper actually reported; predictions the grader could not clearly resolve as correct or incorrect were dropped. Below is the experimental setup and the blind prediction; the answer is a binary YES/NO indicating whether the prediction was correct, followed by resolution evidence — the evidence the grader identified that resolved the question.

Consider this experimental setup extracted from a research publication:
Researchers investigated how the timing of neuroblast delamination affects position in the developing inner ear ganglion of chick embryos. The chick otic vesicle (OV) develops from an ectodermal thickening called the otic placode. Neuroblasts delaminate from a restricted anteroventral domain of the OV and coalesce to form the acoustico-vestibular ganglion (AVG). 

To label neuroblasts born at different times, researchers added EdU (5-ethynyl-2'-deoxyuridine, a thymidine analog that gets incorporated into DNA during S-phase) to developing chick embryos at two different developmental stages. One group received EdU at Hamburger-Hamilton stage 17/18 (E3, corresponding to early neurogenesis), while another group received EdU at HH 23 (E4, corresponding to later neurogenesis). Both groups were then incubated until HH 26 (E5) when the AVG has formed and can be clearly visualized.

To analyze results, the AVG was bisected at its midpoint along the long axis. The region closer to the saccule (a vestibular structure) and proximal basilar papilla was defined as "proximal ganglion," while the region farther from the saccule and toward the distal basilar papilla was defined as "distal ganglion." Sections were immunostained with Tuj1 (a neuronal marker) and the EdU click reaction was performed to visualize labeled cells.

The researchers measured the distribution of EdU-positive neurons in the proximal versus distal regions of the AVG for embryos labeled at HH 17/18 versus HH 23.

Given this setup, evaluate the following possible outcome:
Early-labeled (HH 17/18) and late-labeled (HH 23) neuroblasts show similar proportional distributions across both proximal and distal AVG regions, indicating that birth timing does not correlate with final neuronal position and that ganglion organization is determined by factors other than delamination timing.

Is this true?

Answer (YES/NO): NO